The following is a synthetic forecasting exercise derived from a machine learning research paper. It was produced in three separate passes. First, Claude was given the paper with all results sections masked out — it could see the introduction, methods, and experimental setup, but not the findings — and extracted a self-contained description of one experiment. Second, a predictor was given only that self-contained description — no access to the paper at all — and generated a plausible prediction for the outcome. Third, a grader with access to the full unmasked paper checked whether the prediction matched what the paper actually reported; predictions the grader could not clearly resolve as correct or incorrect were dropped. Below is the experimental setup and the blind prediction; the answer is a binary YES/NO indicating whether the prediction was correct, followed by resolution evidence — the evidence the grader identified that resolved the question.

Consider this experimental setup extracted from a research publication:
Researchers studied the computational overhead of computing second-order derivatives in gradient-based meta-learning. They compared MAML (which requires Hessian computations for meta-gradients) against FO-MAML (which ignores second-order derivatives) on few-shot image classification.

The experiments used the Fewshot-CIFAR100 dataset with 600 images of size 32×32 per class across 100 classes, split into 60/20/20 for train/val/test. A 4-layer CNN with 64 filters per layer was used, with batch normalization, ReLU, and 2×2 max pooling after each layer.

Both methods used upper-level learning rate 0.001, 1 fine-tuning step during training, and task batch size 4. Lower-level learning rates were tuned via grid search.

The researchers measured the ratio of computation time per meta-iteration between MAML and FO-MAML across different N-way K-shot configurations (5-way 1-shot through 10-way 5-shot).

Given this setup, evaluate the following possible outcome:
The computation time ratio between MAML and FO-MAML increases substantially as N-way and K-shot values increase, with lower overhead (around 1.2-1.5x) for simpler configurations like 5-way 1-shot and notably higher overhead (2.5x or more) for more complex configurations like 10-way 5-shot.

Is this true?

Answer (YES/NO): NO